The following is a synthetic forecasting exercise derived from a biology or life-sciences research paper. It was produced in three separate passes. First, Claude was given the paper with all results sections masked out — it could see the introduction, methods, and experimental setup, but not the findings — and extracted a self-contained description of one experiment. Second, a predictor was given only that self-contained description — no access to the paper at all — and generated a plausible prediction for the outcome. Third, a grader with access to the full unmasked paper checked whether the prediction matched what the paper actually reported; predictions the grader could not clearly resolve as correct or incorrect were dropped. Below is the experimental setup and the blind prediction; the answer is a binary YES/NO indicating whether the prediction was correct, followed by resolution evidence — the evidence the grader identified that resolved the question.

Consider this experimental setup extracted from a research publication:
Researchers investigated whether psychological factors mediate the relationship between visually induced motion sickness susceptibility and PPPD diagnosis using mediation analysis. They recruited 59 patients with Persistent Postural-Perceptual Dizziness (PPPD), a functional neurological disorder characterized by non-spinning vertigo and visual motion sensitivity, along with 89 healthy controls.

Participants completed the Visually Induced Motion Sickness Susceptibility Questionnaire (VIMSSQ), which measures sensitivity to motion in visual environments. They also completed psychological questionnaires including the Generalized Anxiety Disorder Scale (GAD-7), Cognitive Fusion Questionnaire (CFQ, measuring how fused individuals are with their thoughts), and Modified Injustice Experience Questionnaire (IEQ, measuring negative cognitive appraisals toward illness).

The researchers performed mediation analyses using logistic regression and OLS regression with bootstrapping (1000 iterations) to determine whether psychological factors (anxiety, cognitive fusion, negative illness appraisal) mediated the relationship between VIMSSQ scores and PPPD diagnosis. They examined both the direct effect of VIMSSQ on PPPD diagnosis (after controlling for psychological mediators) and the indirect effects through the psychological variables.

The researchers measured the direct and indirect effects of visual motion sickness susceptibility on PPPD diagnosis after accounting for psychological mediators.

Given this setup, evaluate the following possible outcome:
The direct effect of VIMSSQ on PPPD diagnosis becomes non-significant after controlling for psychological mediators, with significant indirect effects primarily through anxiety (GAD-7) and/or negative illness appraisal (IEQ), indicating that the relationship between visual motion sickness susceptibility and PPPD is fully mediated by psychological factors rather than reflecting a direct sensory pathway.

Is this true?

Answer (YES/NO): NO